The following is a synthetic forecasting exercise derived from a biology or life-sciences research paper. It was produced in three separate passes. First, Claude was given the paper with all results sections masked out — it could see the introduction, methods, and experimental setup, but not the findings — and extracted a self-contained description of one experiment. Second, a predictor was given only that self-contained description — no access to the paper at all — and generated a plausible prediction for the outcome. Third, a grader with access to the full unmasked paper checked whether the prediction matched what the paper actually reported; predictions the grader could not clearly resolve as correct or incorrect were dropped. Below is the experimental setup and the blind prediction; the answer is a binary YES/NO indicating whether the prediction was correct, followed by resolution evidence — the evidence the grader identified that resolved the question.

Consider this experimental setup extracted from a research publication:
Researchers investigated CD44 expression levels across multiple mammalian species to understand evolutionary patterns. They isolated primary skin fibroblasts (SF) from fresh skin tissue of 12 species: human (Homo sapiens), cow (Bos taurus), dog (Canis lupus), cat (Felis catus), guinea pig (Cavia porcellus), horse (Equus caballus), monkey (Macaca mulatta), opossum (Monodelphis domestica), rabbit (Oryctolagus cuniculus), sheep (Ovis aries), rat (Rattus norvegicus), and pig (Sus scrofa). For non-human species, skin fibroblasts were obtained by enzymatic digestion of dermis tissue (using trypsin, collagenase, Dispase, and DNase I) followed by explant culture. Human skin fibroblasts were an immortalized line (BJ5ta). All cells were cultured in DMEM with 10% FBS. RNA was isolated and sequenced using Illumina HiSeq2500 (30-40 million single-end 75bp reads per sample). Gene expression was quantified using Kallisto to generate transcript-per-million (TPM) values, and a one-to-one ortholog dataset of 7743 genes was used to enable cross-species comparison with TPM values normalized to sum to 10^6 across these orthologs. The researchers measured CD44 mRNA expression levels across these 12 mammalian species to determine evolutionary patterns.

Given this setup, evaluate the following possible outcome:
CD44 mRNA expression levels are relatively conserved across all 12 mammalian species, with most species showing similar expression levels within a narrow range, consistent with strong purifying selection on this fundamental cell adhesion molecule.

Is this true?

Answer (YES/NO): NO